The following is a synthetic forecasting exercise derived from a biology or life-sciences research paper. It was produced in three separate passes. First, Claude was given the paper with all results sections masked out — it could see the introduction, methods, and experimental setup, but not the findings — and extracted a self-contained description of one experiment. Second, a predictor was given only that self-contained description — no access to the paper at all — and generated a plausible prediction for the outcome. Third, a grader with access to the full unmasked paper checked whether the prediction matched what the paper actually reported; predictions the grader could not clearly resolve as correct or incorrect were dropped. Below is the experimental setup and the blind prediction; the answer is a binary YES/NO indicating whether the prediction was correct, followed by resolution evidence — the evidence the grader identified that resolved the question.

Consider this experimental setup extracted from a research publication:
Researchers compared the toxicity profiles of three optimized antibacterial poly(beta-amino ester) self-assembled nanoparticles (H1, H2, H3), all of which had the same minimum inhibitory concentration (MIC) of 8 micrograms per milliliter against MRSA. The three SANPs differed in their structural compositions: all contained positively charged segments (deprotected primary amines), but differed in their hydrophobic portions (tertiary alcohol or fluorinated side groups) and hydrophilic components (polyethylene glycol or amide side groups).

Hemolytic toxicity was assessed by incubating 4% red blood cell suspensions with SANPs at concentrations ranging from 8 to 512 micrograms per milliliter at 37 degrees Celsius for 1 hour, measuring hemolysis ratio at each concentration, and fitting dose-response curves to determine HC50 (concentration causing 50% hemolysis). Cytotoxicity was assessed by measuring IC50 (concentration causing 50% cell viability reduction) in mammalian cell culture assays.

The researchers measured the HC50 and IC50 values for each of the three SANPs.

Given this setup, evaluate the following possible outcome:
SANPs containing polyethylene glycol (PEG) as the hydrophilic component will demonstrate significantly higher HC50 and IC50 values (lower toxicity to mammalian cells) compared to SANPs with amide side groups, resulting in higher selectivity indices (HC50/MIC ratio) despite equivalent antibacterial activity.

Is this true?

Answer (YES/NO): NO